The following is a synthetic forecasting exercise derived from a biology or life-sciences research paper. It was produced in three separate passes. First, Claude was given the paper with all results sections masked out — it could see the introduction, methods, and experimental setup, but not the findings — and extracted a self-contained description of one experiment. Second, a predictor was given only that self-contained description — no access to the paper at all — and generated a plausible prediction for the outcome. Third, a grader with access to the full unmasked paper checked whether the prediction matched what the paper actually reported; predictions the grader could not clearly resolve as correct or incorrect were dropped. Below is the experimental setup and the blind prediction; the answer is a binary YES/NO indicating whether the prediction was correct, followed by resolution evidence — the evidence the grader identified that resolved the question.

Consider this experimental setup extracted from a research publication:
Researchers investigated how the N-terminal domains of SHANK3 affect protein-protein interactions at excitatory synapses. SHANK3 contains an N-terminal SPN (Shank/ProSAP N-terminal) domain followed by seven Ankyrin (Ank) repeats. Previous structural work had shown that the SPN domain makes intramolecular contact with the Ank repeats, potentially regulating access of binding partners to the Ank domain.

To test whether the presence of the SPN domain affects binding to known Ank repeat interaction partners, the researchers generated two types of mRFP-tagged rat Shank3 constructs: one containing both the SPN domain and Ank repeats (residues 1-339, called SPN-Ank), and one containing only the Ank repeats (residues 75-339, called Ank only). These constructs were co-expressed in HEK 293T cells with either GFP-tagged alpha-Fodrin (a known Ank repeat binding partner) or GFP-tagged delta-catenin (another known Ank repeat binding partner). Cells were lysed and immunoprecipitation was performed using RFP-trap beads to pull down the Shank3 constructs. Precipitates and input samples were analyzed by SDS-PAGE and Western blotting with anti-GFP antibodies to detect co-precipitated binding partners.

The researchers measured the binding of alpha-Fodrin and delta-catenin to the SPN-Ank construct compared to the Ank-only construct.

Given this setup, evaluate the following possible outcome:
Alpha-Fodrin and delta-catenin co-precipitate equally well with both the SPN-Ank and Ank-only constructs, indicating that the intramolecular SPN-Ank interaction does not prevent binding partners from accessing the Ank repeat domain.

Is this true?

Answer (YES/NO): NO